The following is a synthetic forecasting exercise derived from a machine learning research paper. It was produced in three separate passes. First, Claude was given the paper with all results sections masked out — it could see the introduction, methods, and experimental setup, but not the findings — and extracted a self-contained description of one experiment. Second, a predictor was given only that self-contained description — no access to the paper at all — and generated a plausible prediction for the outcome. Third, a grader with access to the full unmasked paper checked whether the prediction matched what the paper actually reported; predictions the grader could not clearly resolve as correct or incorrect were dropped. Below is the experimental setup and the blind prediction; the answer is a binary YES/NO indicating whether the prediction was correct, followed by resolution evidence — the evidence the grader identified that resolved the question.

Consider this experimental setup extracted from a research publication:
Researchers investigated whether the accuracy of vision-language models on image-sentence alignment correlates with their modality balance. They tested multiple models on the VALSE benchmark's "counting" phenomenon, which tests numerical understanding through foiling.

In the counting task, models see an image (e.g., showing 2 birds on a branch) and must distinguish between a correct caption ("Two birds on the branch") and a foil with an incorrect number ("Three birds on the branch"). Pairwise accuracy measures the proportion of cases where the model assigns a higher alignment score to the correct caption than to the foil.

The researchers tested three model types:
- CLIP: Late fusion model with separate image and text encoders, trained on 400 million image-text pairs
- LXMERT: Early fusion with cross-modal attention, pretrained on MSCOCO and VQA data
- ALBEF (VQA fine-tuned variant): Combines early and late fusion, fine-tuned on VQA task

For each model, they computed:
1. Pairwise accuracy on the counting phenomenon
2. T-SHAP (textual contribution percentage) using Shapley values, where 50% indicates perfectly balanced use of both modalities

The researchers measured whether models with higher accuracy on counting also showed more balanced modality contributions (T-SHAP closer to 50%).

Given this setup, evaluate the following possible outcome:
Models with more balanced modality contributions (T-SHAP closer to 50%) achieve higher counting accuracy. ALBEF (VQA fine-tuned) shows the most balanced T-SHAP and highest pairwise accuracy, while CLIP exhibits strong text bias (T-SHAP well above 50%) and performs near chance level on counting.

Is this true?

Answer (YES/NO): NO